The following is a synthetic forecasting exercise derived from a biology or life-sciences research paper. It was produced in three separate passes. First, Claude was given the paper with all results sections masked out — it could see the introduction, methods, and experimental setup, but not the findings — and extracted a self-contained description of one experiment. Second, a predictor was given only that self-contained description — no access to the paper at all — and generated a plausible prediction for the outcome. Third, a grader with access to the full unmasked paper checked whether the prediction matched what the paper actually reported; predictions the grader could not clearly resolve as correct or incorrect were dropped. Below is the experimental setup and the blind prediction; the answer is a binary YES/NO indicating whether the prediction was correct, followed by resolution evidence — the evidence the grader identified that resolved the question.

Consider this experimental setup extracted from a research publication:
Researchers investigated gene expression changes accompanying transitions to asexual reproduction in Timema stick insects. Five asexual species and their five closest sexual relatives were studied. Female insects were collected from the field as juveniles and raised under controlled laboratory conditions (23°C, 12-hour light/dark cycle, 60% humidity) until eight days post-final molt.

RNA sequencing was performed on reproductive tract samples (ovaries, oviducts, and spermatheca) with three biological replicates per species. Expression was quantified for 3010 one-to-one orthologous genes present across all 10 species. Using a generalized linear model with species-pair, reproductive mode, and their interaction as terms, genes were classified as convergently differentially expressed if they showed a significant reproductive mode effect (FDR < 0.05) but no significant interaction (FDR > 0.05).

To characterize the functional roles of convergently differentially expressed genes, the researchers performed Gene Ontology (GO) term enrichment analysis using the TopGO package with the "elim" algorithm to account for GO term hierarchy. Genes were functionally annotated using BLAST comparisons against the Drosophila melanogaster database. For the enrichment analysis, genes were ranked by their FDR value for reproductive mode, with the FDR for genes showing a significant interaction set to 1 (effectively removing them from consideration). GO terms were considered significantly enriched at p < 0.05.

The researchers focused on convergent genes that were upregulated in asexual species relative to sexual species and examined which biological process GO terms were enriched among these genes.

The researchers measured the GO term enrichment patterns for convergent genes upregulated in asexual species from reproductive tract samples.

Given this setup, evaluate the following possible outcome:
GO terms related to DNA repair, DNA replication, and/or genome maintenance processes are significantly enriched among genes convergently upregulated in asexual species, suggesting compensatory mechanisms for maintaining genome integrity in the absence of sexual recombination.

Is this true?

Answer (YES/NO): NO